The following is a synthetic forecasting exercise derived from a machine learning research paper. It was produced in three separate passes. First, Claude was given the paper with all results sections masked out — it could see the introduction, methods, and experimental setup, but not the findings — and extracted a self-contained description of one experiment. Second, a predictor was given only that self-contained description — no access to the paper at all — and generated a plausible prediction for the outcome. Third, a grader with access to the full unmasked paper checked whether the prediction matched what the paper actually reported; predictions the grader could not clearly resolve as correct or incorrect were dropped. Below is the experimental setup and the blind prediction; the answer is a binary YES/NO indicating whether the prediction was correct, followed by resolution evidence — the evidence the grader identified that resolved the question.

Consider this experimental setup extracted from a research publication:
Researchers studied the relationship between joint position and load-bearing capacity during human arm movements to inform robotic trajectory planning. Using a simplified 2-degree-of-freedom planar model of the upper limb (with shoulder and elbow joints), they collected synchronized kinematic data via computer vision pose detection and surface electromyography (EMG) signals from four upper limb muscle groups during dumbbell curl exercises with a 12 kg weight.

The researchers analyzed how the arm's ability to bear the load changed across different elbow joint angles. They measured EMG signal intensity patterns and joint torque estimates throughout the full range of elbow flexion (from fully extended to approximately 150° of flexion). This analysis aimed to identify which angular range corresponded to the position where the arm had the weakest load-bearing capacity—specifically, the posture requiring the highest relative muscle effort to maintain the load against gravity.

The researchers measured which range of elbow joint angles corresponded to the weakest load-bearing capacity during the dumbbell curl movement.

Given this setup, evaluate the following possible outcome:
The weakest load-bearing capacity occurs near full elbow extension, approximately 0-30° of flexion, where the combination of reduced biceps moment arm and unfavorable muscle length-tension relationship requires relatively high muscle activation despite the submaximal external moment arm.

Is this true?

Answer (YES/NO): NO